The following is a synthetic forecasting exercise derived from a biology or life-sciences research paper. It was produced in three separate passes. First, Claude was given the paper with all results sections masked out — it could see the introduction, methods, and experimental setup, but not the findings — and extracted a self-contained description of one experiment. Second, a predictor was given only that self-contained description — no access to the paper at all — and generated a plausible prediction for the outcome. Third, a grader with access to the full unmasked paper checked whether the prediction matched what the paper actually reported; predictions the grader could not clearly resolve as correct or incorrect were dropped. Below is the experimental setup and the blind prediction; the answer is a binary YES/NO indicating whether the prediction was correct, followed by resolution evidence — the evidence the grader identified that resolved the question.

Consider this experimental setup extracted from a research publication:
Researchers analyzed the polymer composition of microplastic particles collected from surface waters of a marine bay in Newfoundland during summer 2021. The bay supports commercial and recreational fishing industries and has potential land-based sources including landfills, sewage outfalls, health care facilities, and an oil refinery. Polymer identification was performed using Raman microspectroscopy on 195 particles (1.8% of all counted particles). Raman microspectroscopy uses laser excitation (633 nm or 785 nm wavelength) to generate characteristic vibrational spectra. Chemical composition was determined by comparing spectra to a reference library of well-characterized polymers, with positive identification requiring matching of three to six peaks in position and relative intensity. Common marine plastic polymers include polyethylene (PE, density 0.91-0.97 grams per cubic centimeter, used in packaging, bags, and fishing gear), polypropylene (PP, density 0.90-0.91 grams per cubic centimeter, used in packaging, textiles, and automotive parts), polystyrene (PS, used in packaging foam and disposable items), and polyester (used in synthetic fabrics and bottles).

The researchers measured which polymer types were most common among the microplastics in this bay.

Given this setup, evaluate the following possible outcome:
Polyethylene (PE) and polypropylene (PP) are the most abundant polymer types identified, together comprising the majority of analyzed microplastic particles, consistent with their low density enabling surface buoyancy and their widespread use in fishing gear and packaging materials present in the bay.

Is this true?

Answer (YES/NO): YES